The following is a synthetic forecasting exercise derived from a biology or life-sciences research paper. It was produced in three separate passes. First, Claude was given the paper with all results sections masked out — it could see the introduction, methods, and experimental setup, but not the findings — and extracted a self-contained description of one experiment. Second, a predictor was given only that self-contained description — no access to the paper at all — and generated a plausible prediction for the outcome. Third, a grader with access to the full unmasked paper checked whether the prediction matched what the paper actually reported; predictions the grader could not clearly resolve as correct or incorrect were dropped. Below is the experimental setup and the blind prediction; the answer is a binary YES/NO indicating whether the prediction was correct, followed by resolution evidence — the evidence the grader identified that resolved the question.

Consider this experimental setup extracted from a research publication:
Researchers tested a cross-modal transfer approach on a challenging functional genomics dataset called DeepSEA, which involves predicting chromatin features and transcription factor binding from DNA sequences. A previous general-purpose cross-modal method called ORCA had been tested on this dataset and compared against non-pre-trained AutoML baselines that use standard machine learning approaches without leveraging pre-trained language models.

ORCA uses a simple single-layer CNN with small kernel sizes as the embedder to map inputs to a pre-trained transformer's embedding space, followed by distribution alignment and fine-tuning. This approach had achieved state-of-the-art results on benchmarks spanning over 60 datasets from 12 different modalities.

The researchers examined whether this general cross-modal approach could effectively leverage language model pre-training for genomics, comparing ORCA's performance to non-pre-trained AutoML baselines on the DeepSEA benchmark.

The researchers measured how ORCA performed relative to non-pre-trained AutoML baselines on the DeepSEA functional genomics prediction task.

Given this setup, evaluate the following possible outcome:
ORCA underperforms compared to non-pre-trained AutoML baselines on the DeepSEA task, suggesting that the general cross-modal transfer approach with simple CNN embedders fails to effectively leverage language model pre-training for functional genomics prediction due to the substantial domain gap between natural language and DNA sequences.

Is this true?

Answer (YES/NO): YES